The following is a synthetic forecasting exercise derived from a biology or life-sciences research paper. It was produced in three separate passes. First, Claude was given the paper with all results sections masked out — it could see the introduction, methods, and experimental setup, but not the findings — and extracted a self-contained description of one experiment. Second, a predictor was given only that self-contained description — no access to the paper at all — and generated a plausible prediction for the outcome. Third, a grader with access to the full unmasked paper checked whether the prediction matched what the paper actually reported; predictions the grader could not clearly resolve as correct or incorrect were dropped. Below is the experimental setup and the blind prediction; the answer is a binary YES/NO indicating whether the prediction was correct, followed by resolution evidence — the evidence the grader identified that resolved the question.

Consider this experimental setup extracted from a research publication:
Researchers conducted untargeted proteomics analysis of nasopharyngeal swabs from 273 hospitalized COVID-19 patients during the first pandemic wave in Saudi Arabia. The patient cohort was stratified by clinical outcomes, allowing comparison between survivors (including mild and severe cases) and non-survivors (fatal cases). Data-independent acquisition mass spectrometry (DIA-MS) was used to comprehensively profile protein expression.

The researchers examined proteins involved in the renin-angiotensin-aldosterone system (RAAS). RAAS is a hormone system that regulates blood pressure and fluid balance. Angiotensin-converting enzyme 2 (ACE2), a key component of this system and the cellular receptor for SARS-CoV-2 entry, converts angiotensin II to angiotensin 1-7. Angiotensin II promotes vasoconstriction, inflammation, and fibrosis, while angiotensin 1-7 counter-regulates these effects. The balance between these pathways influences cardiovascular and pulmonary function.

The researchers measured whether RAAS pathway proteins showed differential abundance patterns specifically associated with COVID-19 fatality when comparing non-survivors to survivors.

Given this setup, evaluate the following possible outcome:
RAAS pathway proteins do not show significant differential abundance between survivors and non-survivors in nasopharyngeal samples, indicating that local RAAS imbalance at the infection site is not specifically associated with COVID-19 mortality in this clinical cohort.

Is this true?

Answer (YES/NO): NO